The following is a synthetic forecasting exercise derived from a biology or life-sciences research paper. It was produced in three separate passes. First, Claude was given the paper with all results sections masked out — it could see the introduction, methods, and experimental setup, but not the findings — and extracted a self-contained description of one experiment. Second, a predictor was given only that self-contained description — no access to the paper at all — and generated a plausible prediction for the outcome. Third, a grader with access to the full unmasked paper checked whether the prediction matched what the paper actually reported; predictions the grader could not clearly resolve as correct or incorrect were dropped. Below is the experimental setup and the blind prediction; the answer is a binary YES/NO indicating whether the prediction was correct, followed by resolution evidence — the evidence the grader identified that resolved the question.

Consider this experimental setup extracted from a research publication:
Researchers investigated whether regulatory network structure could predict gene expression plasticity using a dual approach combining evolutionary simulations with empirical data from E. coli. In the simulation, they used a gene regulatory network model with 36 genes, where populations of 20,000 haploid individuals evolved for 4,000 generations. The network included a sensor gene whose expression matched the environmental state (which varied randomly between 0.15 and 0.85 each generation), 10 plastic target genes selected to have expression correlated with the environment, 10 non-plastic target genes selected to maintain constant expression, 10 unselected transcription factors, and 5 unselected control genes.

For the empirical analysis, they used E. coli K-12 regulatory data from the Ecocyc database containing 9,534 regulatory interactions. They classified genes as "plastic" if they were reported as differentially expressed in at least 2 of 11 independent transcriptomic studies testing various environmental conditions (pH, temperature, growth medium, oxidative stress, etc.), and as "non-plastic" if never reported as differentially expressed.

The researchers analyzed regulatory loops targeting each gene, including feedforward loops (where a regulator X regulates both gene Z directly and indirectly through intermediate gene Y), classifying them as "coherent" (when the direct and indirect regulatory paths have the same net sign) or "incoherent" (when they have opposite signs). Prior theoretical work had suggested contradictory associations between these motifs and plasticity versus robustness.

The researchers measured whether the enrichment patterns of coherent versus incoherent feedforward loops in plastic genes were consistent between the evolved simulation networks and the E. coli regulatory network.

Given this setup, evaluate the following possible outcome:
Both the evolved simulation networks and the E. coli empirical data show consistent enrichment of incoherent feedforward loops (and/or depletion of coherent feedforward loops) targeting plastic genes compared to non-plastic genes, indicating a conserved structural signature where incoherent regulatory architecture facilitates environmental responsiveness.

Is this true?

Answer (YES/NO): NO